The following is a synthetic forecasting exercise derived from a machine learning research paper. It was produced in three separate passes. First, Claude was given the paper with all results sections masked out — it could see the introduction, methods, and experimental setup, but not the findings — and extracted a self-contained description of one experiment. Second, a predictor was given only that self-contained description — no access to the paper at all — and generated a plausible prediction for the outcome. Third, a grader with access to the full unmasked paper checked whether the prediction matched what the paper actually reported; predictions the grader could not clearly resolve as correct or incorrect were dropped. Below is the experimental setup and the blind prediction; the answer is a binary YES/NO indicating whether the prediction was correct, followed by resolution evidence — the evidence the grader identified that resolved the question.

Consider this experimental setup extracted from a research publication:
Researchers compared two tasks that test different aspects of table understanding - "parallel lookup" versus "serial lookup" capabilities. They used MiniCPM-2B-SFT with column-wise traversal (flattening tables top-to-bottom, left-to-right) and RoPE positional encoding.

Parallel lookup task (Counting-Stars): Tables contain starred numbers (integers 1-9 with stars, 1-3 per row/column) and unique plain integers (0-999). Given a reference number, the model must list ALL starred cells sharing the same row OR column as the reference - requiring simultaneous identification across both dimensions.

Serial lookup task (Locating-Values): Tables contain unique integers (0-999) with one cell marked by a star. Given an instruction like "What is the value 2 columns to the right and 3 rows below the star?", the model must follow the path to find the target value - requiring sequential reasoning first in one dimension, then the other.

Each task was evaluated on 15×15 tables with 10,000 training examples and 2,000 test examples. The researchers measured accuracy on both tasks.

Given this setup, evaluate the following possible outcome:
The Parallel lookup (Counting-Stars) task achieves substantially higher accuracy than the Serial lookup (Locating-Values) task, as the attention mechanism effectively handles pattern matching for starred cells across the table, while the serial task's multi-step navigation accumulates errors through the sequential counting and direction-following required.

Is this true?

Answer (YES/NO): NO